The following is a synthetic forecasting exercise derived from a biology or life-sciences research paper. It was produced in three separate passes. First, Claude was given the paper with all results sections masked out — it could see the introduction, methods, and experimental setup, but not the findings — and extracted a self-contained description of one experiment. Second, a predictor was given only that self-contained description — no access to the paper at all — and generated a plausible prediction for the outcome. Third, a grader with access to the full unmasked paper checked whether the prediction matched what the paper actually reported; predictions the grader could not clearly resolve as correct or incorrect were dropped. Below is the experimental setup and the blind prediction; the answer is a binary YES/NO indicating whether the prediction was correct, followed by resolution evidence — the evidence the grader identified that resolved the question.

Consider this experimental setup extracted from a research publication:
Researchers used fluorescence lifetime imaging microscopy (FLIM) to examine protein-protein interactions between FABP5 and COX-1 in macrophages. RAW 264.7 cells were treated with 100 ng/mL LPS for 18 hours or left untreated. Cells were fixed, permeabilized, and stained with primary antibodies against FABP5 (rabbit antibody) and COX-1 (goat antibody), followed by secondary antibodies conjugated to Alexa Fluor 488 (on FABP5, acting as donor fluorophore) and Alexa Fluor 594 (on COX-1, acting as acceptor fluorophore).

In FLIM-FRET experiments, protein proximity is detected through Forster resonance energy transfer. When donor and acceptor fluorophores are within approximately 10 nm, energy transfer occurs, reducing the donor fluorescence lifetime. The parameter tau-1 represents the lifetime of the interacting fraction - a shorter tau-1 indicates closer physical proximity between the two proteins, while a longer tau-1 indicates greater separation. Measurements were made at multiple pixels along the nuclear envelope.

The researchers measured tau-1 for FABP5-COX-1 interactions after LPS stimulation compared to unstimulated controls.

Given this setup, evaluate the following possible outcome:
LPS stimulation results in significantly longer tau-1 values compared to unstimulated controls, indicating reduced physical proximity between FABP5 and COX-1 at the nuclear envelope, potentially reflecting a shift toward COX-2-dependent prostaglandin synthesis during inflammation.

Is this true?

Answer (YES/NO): YES